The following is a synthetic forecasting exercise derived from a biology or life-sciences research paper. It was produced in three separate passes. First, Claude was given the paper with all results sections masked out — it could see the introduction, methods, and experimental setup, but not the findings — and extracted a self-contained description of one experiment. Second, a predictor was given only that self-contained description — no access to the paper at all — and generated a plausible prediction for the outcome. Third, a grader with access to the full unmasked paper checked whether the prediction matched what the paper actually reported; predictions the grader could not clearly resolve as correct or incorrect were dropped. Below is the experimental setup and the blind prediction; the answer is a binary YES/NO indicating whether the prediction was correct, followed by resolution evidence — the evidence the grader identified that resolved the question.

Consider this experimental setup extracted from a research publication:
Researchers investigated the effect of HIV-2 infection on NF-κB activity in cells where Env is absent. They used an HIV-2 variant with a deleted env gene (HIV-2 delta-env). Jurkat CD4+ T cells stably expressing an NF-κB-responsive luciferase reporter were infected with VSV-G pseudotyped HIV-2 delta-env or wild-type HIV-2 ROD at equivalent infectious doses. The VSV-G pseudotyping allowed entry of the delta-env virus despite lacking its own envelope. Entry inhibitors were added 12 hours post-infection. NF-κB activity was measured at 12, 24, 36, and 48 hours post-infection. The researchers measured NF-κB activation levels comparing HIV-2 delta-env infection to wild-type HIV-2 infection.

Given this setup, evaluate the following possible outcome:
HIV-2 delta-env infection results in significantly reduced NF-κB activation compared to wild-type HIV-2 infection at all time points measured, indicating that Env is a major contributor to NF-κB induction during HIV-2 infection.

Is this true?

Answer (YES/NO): NO